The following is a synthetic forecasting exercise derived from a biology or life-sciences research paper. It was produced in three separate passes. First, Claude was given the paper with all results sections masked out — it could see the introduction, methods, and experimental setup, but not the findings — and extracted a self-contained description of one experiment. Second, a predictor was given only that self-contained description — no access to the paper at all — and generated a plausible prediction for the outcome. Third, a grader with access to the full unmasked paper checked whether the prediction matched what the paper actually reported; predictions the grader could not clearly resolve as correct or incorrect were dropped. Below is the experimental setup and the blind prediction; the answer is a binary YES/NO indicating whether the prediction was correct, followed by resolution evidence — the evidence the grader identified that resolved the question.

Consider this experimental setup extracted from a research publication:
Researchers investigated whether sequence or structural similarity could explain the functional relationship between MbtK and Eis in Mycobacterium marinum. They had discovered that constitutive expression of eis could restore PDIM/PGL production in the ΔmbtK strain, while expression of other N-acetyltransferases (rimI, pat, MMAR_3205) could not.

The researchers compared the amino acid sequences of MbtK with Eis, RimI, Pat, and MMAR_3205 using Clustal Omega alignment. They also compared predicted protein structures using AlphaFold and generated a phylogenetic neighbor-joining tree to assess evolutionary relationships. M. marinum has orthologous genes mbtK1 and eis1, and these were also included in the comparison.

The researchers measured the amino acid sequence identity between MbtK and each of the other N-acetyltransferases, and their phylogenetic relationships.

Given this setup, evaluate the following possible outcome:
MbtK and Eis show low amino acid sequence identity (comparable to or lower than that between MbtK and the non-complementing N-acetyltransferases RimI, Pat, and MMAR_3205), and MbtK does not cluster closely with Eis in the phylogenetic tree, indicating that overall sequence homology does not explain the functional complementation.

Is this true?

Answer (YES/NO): YES